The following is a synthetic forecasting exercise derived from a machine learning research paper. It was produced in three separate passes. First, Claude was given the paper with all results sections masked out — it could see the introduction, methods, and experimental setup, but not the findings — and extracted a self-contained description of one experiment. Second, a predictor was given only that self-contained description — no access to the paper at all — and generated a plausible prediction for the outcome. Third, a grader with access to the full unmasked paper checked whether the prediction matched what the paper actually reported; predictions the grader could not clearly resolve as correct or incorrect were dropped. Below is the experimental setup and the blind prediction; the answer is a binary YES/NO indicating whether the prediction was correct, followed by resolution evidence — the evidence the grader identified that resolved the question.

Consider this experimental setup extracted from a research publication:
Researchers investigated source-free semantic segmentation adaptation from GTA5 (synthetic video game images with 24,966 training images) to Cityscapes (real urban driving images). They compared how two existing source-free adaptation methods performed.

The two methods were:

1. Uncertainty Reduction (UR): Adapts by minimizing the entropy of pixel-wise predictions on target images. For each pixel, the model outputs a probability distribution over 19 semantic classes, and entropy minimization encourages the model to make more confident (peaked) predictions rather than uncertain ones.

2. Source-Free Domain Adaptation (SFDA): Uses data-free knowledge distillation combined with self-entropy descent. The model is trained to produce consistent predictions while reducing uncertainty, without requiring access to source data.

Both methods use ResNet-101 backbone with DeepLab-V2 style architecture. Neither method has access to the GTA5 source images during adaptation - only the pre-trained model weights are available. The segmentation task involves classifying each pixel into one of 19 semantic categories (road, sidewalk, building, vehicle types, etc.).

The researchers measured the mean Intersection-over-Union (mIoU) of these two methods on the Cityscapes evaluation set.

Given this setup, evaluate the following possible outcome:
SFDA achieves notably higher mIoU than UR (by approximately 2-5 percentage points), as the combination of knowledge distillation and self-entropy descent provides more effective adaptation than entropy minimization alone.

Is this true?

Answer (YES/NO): NO